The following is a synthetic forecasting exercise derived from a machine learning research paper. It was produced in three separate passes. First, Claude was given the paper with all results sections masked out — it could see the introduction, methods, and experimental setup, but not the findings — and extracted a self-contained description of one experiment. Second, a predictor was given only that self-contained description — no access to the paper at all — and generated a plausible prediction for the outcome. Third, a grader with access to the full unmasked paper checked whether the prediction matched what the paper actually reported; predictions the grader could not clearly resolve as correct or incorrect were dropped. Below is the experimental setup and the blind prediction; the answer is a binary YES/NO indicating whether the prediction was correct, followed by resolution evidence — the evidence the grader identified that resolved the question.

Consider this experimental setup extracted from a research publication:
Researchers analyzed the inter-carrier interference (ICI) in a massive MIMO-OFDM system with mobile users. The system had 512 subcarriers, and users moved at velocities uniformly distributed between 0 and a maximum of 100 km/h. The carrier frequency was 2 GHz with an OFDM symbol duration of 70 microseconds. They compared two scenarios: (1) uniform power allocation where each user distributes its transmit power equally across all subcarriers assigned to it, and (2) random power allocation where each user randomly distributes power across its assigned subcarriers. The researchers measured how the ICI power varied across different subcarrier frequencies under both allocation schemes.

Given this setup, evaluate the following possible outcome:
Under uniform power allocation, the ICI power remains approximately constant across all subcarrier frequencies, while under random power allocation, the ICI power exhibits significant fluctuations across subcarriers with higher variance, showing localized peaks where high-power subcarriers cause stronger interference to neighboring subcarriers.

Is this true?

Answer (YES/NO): NO